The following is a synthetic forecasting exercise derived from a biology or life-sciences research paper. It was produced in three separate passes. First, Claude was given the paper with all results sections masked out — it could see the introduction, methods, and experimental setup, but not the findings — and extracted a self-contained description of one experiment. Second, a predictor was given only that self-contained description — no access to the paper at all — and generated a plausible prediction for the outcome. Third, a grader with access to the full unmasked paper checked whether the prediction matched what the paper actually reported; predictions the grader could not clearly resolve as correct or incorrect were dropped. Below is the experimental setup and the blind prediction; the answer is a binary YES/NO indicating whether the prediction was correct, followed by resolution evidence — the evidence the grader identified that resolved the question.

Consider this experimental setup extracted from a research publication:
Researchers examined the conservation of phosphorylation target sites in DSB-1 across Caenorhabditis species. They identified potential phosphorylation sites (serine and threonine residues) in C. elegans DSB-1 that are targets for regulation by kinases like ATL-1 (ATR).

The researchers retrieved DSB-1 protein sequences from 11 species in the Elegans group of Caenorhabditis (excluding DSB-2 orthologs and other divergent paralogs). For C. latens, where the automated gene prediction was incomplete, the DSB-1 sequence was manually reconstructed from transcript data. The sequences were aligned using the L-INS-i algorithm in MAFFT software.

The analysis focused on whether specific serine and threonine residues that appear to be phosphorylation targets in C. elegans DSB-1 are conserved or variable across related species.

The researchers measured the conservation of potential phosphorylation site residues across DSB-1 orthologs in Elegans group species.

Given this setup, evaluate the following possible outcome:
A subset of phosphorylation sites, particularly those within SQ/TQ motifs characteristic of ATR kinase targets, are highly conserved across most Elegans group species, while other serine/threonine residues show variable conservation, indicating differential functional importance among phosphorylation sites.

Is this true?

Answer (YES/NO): YES